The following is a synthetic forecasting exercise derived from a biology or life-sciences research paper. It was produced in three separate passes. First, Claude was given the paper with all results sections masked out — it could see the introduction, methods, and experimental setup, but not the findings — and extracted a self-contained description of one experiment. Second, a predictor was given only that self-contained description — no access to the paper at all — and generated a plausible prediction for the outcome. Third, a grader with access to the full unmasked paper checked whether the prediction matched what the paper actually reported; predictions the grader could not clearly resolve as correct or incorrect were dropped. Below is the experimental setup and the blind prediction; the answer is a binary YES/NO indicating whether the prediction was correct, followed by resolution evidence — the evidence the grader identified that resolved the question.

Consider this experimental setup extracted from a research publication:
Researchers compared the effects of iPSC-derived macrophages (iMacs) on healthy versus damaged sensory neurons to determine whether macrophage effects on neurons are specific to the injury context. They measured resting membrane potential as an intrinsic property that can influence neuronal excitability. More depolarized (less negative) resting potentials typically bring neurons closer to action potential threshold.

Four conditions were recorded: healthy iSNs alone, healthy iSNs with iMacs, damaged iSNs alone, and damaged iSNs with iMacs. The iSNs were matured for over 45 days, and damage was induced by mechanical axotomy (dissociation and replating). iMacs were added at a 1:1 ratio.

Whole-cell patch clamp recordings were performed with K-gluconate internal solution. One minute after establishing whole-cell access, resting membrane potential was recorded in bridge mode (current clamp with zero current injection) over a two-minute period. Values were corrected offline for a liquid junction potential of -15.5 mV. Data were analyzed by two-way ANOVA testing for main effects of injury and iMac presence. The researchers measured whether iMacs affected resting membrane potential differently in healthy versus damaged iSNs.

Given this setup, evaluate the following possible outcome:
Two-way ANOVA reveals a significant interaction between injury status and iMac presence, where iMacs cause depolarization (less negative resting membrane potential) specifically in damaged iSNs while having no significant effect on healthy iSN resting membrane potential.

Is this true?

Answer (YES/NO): NO